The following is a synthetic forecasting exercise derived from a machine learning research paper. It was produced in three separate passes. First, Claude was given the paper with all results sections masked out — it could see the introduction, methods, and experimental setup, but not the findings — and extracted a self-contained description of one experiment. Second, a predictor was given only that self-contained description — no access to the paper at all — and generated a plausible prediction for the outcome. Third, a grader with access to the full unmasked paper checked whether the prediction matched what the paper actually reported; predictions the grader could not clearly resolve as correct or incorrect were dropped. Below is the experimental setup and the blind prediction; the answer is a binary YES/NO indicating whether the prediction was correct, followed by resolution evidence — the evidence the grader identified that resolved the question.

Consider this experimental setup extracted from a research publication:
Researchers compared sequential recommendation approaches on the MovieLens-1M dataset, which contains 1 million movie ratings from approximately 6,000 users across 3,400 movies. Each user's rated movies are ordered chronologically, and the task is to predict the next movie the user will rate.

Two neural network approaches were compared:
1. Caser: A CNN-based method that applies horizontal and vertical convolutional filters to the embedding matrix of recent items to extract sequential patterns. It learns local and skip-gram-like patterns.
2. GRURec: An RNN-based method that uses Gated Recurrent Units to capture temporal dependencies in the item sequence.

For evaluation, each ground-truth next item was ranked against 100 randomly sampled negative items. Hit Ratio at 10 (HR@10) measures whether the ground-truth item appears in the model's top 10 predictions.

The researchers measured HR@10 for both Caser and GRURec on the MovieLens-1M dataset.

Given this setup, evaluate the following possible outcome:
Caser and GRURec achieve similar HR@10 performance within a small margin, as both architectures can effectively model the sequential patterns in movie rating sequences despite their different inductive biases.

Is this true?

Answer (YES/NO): NO